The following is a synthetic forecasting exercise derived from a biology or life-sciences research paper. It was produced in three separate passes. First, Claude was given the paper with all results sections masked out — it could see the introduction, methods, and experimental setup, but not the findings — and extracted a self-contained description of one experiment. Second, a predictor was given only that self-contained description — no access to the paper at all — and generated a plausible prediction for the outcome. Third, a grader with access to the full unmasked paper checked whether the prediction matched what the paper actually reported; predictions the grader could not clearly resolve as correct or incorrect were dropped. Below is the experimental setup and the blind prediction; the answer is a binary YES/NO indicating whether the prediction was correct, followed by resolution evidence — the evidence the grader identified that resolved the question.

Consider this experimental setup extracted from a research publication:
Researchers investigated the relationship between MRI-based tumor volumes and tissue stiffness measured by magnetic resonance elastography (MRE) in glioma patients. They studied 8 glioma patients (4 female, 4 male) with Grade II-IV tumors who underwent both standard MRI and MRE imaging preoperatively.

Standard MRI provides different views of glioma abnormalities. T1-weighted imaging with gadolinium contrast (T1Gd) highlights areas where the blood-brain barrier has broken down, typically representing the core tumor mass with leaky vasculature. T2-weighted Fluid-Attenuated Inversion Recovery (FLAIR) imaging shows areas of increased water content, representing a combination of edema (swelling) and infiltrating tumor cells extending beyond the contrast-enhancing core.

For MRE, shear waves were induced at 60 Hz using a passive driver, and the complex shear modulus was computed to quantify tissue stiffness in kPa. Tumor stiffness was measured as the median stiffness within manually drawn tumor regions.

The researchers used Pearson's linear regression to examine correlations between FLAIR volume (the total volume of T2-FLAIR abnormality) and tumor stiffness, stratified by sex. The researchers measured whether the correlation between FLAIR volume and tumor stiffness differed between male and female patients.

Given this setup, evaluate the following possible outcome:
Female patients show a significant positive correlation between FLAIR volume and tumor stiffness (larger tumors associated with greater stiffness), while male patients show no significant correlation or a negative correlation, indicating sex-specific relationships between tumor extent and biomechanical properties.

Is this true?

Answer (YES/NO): NO